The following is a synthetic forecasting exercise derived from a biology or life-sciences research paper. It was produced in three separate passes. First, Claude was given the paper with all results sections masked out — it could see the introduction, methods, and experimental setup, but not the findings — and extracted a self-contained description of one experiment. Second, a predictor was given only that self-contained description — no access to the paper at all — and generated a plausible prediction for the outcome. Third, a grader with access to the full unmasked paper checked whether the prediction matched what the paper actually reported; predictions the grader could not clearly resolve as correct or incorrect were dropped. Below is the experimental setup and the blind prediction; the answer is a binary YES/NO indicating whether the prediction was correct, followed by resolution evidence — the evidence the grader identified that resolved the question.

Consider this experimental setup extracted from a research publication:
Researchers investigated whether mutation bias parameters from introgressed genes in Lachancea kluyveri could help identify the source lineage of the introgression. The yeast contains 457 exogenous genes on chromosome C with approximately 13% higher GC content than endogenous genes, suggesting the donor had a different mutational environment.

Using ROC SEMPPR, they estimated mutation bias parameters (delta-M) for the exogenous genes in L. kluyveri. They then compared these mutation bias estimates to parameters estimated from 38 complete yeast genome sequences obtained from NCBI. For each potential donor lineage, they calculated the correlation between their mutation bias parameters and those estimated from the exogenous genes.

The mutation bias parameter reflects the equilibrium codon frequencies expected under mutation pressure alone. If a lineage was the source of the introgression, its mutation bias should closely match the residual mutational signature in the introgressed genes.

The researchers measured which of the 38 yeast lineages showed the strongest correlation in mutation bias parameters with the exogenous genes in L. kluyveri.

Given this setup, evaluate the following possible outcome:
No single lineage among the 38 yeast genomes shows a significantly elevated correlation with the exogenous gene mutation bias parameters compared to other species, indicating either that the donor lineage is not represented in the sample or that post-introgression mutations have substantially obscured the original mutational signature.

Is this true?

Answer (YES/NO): NO